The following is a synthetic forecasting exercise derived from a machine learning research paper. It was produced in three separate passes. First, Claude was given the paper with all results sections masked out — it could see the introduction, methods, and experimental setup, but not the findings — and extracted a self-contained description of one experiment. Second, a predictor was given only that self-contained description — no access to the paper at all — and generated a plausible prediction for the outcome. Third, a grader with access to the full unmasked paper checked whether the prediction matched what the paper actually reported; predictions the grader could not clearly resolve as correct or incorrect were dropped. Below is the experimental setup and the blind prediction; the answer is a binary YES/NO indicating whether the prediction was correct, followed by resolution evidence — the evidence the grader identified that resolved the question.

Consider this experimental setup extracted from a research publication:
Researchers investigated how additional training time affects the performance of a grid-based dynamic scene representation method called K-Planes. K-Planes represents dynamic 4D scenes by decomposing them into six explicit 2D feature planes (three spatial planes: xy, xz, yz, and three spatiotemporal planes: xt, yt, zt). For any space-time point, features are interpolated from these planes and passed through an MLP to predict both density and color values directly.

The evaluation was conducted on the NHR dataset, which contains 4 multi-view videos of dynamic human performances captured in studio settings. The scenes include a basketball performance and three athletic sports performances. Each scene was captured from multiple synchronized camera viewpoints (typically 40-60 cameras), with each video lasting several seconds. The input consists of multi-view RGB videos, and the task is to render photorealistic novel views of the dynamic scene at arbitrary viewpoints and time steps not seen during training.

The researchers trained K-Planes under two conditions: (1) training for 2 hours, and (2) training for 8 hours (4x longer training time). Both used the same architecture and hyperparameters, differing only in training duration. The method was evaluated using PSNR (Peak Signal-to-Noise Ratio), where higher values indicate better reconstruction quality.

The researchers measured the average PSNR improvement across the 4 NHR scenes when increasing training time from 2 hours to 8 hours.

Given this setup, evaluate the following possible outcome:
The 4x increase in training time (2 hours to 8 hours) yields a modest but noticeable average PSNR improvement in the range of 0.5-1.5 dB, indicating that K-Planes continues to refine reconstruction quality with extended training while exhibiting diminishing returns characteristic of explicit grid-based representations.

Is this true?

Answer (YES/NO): NO